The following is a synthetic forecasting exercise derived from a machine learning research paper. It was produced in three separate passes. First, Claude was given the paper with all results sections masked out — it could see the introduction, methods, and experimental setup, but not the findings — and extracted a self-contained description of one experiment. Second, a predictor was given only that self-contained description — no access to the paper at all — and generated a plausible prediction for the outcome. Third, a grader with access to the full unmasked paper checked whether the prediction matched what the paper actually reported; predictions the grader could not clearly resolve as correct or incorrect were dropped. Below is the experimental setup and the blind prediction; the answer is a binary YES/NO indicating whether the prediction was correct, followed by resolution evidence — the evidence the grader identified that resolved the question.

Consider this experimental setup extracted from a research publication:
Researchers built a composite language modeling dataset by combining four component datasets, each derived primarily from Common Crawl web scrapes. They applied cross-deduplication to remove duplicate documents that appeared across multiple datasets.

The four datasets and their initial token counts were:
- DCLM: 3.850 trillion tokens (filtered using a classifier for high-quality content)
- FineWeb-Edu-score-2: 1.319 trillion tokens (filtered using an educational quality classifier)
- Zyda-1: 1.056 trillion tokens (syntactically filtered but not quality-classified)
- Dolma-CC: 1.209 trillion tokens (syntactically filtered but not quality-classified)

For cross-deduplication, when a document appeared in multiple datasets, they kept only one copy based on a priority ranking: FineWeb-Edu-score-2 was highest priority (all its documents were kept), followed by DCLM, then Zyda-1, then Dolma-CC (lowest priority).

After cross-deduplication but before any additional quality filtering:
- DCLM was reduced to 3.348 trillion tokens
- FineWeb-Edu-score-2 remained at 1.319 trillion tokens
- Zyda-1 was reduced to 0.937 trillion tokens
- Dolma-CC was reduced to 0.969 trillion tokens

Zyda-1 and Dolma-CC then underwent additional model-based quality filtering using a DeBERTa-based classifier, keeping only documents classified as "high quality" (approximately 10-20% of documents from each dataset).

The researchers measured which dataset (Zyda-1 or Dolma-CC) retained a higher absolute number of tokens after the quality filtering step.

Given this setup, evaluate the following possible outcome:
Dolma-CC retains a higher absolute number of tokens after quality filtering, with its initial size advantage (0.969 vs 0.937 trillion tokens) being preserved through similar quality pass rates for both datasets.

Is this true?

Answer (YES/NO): NO